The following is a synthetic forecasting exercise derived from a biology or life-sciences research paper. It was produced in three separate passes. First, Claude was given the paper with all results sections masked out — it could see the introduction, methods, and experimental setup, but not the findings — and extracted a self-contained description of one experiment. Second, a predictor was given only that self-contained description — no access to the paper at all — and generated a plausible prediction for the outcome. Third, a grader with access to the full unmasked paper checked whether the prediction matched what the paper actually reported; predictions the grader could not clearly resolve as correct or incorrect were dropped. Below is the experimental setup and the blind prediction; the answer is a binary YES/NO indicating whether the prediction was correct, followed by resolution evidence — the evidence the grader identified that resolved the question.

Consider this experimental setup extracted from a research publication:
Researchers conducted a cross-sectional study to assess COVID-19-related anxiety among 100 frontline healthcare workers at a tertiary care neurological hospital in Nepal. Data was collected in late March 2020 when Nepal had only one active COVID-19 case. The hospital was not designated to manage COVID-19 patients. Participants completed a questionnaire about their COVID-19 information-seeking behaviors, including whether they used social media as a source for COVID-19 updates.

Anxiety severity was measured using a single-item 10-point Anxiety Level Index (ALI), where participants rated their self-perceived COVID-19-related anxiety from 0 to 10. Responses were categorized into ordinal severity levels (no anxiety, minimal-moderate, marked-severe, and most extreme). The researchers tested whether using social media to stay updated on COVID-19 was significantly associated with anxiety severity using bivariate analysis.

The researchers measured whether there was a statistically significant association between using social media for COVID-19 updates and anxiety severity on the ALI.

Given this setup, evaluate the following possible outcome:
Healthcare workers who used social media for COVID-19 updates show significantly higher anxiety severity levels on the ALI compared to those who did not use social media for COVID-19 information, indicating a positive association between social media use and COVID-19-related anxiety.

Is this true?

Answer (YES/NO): YES